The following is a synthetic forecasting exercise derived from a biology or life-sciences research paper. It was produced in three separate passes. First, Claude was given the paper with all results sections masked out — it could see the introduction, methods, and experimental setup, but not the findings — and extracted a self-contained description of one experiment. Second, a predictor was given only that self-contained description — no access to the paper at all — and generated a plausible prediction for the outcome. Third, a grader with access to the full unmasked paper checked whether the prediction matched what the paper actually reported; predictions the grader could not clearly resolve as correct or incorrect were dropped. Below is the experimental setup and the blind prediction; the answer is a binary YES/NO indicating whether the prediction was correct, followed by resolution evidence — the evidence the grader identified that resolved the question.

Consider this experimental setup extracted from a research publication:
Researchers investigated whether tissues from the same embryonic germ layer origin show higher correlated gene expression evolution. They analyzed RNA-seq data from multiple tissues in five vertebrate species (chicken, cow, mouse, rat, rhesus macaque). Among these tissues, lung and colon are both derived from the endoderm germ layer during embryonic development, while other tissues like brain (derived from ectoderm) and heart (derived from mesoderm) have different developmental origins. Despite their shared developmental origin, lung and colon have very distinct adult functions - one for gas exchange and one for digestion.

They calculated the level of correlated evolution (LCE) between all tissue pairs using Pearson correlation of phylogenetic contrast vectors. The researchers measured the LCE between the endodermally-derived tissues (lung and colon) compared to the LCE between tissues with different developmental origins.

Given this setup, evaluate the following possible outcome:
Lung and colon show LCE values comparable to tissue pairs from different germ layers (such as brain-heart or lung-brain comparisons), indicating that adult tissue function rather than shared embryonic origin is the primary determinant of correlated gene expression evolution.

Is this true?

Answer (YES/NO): NO